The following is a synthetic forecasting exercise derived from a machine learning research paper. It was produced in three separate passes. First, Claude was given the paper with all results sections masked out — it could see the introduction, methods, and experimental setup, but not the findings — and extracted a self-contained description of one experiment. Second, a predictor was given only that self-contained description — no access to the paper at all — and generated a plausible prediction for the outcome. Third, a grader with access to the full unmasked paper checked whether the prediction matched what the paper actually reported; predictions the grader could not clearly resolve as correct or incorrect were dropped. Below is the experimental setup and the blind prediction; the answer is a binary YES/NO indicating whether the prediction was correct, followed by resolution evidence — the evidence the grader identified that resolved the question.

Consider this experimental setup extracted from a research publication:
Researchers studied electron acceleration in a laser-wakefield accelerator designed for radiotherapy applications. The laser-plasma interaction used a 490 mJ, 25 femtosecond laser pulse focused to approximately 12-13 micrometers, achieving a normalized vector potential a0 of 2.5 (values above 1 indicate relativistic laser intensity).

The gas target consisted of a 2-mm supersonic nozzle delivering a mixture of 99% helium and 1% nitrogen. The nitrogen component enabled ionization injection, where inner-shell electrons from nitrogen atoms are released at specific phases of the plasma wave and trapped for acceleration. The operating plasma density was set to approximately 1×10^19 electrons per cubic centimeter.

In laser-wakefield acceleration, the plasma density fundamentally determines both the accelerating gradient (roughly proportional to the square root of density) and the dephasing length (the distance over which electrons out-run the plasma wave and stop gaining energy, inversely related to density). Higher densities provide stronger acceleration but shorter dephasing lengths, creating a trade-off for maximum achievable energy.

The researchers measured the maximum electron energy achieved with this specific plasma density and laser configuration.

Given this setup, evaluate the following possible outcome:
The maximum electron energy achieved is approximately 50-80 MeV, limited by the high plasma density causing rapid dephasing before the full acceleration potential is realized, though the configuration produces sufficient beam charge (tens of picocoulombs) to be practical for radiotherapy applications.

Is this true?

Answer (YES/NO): NO